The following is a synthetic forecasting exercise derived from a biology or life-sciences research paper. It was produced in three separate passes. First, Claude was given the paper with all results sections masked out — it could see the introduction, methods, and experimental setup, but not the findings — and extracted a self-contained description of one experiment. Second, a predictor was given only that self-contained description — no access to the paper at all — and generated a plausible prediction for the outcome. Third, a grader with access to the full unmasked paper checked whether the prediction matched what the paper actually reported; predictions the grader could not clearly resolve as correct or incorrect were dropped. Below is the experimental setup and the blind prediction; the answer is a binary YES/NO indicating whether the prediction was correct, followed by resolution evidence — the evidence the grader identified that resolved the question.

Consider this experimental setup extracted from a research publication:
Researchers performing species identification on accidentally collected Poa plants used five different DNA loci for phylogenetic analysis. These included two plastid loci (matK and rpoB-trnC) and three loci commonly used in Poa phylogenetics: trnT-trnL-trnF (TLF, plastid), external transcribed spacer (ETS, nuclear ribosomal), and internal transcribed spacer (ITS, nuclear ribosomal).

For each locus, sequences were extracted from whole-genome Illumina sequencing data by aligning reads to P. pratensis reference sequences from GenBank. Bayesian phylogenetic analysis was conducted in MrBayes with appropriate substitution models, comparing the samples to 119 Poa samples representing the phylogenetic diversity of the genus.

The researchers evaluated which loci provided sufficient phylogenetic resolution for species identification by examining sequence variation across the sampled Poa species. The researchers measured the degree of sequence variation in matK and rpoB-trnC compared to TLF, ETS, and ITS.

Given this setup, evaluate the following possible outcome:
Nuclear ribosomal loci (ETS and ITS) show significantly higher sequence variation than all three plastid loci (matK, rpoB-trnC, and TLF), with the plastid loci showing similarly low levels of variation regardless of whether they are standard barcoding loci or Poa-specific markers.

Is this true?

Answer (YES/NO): NO